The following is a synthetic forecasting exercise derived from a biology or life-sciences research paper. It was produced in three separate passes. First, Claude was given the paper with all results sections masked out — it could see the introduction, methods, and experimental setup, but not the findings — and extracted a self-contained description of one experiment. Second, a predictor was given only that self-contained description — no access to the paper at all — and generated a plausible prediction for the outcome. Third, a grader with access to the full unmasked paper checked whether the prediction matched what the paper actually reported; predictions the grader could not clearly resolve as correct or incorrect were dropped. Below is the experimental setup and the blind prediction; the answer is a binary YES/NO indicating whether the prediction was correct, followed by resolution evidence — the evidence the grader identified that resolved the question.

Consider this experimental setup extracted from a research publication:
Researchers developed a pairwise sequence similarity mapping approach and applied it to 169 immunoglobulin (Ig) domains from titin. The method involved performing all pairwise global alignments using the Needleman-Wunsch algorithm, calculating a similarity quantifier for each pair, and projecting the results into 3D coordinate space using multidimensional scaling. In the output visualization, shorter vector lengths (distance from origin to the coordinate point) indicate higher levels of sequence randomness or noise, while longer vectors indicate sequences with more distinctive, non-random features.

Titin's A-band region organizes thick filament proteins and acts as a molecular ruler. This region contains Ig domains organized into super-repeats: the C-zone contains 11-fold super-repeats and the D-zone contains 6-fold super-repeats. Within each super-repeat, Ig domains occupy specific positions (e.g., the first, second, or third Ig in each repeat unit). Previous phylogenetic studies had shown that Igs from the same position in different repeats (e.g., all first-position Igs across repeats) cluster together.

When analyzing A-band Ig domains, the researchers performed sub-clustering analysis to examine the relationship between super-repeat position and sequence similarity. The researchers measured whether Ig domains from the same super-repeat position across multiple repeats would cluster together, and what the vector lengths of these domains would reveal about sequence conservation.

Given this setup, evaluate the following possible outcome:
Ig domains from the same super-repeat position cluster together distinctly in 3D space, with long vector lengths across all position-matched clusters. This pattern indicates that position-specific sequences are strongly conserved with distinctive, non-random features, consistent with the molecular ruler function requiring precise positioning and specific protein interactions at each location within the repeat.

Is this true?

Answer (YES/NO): NO